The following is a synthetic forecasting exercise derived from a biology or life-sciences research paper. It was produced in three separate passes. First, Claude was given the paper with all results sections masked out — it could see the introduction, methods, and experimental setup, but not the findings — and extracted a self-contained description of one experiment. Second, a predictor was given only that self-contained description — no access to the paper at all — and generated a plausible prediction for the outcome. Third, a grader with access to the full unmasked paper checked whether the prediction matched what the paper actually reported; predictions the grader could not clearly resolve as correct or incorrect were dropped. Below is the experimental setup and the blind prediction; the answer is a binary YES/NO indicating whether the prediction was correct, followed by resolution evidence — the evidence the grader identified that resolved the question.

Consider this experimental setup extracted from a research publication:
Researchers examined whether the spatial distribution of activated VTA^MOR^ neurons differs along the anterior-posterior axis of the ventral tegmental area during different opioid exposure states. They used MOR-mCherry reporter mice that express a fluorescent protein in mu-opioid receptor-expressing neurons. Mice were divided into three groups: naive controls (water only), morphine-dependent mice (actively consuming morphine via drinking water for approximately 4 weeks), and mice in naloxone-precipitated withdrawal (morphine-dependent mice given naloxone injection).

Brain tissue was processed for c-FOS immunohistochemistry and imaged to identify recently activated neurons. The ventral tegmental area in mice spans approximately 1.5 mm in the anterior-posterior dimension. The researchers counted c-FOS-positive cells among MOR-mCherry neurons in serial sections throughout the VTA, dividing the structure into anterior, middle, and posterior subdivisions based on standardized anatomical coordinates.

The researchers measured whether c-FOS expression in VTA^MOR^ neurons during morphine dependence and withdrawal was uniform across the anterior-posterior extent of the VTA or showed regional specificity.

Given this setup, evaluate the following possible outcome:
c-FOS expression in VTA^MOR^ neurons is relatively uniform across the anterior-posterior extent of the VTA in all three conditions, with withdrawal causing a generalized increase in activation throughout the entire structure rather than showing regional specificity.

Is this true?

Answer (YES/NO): NO